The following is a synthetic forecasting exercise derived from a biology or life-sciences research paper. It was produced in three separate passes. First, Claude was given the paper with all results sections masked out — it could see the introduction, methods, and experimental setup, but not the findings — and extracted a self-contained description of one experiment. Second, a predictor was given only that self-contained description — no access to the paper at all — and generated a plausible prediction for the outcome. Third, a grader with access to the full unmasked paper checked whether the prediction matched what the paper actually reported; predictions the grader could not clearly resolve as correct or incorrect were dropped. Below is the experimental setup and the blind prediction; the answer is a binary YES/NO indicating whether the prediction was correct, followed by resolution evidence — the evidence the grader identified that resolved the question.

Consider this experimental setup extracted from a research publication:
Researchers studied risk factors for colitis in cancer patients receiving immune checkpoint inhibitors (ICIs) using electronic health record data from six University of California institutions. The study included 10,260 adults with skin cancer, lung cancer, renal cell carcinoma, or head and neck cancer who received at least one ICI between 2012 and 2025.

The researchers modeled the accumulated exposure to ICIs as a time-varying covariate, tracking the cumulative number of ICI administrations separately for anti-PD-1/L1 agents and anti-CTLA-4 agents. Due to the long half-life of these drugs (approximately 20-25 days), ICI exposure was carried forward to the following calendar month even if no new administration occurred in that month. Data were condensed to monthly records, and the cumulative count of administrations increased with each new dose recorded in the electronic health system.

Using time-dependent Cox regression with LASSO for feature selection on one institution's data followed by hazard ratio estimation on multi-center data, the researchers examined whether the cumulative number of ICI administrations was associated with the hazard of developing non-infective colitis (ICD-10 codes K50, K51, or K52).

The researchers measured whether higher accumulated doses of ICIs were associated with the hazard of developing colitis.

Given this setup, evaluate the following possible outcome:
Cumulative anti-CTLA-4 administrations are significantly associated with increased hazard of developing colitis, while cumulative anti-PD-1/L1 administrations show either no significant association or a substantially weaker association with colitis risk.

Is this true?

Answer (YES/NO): NO